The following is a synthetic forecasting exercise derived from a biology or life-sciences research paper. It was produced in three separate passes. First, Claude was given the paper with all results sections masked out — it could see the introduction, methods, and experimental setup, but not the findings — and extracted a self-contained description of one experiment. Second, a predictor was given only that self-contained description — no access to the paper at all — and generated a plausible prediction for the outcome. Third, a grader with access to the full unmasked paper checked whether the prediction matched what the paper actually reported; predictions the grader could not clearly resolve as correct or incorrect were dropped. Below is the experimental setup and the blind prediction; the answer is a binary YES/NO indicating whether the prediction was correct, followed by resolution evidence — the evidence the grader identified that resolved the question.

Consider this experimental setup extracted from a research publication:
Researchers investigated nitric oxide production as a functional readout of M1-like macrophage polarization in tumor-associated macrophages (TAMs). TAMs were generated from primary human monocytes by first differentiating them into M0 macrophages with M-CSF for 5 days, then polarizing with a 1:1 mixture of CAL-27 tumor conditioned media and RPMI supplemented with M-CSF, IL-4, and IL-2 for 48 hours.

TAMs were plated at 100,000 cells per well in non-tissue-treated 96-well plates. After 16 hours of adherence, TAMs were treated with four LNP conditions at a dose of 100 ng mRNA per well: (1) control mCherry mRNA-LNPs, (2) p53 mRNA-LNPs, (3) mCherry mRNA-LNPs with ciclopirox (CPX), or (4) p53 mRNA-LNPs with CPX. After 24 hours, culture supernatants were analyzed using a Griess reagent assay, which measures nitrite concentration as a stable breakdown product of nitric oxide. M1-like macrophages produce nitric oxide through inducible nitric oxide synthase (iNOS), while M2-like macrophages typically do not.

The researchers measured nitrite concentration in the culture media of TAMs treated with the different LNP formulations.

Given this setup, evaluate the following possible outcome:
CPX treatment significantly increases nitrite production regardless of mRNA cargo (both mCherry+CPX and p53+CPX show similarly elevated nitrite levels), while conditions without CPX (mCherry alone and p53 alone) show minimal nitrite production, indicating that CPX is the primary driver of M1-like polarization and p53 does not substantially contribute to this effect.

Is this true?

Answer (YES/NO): NO